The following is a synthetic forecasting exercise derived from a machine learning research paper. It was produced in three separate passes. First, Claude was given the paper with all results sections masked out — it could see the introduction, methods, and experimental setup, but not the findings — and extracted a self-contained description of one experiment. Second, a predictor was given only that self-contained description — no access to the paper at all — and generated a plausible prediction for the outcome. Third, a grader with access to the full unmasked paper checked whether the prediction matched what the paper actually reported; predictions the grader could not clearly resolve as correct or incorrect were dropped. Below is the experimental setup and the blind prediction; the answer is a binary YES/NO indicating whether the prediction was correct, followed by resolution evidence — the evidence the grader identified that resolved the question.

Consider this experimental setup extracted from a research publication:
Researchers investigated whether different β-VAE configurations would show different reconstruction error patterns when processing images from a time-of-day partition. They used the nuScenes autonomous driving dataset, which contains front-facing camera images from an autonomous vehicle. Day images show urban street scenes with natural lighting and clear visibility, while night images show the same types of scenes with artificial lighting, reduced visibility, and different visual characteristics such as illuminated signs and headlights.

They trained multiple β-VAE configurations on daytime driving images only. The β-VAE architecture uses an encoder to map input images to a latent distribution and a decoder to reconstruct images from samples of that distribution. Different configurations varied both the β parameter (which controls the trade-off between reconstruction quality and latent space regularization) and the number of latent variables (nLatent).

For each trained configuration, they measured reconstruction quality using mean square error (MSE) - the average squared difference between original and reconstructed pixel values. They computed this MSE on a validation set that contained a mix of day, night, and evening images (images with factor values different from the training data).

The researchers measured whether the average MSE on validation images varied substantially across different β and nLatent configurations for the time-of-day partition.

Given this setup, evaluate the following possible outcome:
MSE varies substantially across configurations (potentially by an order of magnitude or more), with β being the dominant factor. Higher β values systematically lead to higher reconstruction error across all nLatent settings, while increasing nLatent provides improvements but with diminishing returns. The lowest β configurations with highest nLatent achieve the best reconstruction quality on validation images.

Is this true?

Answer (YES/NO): NO